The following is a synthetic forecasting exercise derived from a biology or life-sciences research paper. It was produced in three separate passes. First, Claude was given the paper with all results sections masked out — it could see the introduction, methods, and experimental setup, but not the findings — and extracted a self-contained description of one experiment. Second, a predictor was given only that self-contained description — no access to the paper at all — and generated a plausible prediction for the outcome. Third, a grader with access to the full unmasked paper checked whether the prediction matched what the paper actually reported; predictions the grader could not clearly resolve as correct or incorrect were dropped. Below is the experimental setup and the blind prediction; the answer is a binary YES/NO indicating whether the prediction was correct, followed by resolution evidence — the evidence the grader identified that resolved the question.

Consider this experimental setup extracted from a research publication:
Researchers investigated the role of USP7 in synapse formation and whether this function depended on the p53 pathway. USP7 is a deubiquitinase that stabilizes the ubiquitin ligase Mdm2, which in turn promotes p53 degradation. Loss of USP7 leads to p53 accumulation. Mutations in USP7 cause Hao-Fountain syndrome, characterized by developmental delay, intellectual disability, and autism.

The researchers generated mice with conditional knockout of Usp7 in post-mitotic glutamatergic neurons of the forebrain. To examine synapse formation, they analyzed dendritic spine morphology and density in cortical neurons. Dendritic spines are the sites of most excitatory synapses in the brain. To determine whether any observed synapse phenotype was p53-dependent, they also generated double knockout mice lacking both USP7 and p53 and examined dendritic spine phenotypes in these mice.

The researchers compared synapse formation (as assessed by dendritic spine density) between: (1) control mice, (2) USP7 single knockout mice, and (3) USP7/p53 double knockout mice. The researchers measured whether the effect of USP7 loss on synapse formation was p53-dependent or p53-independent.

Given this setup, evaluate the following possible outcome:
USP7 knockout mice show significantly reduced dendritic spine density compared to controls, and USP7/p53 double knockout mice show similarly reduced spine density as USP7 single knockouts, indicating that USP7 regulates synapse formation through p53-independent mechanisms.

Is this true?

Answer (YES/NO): YES